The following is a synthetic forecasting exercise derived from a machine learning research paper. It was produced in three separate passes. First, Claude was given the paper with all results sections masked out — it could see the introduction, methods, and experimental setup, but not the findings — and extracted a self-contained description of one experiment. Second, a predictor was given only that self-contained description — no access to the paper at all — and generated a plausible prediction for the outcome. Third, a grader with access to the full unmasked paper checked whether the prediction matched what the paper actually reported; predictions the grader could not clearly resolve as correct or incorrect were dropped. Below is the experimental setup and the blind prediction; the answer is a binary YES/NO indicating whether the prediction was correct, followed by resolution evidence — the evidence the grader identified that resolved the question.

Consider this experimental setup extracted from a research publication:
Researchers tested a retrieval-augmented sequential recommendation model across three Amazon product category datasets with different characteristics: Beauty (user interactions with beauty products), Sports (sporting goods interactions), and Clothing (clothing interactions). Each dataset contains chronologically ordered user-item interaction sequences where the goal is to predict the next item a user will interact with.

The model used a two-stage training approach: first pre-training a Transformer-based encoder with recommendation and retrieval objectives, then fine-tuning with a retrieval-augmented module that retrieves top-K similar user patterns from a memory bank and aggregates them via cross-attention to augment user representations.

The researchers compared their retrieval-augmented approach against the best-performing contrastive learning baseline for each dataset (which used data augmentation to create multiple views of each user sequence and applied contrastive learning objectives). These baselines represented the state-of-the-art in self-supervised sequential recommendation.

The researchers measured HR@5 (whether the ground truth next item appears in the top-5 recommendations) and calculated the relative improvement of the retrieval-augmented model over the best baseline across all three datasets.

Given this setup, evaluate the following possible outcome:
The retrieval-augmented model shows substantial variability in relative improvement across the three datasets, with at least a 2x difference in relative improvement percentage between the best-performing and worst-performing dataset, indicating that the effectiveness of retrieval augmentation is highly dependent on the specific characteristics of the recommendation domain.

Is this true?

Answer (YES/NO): YES